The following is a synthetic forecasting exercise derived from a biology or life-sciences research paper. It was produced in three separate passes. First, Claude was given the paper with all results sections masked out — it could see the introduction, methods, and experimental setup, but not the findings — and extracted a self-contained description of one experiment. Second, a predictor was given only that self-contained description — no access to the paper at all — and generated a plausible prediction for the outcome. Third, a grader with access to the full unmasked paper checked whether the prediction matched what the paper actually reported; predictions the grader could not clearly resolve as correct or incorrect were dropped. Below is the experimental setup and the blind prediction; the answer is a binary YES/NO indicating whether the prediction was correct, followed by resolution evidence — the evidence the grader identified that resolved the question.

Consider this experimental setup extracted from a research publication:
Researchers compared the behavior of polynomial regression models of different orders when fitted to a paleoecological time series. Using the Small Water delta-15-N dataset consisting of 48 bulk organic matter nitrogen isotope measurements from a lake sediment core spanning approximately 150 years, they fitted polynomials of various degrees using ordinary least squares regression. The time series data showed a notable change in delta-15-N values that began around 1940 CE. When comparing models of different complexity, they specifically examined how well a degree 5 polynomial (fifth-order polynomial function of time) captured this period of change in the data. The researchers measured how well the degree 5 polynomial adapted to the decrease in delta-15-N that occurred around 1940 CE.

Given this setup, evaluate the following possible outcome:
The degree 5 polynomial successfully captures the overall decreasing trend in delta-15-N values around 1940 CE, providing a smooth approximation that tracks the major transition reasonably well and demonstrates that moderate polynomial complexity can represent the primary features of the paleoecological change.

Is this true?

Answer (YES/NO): NO